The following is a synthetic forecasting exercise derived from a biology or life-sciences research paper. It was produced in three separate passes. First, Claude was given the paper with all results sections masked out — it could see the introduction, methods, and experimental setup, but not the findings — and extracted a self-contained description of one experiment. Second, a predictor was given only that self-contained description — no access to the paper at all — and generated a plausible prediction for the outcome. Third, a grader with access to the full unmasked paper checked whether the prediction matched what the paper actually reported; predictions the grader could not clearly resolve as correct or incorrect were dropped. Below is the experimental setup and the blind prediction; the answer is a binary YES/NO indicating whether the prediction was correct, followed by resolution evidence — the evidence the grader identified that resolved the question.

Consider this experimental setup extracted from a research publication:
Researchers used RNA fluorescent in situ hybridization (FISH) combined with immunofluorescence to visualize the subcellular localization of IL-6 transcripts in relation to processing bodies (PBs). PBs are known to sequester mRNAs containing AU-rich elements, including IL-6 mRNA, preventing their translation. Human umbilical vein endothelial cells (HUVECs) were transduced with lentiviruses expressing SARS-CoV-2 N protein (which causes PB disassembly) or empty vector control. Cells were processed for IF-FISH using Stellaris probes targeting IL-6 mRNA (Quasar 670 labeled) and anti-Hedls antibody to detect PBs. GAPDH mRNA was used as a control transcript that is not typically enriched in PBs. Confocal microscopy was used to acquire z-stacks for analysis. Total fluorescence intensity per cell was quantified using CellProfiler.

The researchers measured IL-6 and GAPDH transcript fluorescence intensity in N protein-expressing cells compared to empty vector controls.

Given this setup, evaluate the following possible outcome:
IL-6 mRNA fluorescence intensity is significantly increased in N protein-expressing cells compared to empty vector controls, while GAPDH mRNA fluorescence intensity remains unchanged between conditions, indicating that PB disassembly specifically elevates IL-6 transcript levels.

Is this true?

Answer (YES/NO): YES